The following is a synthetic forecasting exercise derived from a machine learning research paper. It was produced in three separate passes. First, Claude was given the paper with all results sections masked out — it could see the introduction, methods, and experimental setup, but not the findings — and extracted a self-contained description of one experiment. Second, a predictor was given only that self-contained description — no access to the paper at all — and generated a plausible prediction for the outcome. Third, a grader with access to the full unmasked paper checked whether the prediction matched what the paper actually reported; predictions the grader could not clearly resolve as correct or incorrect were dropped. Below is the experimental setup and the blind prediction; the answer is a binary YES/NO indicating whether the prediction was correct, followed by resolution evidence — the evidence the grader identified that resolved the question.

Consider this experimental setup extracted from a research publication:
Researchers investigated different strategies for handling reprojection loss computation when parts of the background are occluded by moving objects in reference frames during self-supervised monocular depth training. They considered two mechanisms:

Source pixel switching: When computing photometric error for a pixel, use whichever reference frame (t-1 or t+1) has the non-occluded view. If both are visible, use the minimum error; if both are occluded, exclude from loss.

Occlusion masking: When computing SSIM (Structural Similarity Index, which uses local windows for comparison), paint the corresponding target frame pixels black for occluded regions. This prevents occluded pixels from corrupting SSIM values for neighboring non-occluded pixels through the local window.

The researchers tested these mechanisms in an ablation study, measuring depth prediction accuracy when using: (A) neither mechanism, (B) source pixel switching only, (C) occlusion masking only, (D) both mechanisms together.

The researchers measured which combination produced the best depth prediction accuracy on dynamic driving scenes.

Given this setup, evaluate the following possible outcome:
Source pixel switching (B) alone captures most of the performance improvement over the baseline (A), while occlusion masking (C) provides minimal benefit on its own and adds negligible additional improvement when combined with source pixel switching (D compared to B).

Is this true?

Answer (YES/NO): NO